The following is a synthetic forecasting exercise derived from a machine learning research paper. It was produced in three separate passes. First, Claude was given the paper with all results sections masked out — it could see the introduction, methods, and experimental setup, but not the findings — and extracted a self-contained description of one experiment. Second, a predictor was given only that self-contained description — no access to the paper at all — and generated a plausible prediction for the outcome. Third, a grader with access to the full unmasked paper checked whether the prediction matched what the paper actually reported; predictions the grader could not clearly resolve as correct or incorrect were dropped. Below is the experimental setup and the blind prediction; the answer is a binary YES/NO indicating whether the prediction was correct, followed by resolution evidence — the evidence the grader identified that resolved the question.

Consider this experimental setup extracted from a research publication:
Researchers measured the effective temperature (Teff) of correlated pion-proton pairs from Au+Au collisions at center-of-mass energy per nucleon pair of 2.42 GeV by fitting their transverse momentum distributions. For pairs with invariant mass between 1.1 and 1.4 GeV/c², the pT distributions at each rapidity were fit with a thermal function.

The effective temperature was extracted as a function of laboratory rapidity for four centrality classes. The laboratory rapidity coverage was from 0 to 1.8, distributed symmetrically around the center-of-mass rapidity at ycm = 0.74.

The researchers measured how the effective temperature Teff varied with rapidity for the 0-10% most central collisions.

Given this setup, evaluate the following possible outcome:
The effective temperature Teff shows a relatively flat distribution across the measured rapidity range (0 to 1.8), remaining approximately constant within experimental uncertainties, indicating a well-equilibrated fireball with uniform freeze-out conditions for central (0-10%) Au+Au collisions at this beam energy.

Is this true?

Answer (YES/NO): NO